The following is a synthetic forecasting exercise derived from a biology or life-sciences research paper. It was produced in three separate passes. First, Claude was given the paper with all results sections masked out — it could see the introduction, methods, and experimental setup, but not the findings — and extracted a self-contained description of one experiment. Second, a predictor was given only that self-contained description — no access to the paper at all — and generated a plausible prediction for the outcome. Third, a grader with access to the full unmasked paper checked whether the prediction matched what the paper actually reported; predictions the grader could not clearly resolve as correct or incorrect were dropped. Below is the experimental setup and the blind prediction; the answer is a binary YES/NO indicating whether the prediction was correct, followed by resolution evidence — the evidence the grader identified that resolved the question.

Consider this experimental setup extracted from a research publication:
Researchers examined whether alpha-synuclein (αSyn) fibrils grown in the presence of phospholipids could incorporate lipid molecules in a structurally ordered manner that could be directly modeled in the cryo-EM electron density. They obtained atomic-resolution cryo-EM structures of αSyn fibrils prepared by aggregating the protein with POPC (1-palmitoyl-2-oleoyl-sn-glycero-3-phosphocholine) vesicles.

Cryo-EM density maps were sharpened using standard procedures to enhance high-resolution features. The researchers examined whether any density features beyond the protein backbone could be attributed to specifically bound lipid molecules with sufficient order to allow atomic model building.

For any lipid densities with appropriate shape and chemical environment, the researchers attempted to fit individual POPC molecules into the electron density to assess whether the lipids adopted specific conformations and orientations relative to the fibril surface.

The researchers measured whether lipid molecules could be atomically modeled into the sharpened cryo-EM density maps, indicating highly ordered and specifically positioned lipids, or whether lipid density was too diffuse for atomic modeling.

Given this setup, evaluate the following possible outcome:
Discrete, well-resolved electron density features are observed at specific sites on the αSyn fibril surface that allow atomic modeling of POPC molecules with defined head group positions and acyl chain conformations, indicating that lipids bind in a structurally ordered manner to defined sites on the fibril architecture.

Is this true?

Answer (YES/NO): YES